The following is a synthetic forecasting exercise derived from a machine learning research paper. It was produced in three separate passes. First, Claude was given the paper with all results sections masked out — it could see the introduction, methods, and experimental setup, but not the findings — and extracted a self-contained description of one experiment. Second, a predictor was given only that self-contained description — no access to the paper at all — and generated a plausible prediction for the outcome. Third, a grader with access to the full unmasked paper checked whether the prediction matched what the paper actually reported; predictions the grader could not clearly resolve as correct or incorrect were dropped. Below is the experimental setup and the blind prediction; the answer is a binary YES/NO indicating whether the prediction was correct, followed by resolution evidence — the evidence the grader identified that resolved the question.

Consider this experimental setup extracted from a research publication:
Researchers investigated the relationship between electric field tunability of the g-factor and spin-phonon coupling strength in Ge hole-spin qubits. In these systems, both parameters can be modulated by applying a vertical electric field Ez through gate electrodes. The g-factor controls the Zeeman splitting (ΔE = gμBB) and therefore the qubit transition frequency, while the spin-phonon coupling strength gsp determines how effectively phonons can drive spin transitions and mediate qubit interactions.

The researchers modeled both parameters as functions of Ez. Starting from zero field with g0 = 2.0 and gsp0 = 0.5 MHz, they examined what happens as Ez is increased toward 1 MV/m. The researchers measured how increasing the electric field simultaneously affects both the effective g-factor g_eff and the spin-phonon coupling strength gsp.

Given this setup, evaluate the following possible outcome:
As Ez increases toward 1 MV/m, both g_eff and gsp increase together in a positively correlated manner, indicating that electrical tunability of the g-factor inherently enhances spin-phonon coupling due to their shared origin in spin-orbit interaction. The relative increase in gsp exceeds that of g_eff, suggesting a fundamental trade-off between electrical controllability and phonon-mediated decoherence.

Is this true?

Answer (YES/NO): NO